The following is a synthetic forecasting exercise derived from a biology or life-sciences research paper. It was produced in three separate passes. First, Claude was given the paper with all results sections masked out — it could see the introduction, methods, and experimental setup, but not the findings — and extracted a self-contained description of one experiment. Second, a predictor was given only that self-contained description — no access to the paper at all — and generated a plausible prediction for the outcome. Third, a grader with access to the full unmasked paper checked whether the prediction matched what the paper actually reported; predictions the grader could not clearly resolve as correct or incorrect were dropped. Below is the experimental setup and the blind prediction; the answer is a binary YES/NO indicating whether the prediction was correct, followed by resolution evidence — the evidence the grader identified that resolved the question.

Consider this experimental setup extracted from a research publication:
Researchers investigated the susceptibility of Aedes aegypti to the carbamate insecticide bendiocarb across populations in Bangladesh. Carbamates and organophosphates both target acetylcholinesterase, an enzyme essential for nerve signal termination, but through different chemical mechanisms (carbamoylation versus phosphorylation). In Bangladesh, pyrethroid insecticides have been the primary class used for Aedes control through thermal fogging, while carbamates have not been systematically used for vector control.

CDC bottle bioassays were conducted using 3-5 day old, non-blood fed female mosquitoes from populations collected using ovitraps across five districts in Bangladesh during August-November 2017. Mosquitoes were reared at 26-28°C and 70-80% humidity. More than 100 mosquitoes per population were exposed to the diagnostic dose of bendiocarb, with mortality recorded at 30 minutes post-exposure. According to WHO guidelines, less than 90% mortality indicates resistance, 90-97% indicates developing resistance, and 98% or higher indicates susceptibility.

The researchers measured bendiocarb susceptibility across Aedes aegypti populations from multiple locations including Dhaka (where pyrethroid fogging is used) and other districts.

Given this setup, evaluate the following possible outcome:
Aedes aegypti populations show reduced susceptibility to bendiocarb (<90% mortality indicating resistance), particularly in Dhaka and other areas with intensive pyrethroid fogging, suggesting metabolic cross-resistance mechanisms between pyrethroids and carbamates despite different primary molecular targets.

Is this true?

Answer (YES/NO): NO